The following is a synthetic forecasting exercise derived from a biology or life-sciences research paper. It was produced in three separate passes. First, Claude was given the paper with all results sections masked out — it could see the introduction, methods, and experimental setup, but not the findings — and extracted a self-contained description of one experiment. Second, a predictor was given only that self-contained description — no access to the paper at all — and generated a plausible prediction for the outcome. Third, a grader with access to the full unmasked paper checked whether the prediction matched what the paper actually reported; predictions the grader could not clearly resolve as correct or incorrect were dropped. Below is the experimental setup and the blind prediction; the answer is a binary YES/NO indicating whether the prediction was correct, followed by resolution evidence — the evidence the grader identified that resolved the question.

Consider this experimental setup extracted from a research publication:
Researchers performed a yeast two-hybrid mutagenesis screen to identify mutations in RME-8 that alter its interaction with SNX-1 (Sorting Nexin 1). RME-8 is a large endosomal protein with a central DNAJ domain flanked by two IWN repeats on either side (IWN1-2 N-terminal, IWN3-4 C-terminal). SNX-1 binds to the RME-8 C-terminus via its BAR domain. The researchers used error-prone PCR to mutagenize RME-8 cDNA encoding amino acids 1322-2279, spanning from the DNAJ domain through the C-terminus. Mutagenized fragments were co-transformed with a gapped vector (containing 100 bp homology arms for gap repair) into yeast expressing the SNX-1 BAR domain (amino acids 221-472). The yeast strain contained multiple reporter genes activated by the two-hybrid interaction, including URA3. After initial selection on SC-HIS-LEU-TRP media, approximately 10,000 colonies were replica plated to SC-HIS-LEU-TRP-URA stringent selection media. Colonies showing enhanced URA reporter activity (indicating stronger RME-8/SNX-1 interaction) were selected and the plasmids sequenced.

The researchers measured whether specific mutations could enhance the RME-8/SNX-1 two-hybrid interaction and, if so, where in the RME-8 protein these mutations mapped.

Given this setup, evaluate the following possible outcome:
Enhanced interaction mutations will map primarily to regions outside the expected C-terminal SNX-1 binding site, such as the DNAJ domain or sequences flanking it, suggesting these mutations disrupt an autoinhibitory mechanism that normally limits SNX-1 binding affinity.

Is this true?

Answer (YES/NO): NO